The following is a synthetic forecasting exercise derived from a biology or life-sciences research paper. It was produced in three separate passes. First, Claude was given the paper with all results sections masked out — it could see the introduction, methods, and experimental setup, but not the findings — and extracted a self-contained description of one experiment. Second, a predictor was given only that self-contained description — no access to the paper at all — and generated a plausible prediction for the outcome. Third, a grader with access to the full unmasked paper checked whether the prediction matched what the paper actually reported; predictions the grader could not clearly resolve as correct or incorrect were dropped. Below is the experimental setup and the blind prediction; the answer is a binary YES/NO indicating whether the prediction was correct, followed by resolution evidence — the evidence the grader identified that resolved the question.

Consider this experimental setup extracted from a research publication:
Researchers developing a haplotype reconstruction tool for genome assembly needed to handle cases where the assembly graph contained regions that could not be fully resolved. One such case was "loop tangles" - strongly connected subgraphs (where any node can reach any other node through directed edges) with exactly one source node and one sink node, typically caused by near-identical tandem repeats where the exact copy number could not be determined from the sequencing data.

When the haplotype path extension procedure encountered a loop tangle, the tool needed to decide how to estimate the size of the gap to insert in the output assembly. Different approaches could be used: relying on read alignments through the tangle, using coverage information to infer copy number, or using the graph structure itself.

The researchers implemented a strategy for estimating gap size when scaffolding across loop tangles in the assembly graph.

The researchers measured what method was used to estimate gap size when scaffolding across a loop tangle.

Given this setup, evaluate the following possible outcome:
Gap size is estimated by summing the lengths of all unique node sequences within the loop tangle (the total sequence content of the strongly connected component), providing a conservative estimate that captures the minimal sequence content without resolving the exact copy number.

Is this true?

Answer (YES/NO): NO